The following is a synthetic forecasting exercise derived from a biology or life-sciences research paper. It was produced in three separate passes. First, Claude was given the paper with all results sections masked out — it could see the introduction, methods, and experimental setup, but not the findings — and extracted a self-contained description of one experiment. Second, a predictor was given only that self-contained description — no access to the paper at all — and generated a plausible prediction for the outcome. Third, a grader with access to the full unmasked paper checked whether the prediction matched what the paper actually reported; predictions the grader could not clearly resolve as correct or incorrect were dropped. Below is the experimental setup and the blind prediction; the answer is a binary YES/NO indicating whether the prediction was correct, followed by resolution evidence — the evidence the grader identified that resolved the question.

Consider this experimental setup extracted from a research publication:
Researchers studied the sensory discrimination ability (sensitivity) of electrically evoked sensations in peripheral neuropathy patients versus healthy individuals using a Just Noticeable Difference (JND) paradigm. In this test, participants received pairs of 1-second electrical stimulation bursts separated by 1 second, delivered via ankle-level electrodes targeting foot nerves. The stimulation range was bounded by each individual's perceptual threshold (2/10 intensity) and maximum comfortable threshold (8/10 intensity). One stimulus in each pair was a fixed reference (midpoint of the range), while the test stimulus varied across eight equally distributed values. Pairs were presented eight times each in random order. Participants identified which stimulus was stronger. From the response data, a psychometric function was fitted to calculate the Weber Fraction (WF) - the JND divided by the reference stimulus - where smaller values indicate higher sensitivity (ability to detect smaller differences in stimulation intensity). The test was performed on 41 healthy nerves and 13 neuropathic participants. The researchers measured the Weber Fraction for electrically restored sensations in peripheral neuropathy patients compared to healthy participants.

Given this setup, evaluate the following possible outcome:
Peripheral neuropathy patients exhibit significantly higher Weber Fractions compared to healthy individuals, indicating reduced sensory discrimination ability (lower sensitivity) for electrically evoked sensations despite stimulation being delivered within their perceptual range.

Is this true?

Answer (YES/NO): YES